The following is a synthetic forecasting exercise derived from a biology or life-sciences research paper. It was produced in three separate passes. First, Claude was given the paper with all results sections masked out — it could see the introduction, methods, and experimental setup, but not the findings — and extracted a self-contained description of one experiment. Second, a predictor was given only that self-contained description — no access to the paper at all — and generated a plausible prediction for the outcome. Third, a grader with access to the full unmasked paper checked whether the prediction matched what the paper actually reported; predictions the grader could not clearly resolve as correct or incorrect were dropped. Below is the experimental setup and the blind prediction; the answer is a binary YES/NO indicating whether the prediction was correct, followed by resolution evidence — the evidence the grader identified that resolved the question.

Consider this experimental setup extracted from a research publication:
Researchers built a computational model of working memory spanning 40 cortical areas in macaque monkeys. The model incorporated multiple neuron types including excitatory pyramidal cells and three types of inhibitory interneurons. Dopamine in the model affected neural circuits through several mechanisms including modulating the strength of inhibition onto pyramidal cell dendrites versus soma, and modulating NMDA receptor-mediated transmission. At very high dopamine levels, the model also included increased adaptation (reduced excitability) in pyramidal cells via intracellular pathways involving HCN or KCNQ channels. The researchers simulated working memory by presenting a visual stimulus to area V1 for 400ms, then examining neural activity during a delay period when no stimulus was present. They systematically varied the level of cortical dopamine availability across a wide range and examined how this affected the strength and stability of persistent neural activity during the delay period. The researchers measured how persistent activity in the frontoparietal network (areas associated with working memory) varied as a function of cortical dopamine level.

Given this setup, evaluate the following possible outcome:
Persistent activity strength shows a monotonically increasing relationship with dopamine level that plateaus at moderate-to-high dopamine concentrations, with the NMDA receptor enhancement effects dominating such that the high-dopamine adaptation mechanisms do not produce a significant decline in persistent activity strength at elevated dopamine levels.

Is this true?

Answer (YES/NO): NO